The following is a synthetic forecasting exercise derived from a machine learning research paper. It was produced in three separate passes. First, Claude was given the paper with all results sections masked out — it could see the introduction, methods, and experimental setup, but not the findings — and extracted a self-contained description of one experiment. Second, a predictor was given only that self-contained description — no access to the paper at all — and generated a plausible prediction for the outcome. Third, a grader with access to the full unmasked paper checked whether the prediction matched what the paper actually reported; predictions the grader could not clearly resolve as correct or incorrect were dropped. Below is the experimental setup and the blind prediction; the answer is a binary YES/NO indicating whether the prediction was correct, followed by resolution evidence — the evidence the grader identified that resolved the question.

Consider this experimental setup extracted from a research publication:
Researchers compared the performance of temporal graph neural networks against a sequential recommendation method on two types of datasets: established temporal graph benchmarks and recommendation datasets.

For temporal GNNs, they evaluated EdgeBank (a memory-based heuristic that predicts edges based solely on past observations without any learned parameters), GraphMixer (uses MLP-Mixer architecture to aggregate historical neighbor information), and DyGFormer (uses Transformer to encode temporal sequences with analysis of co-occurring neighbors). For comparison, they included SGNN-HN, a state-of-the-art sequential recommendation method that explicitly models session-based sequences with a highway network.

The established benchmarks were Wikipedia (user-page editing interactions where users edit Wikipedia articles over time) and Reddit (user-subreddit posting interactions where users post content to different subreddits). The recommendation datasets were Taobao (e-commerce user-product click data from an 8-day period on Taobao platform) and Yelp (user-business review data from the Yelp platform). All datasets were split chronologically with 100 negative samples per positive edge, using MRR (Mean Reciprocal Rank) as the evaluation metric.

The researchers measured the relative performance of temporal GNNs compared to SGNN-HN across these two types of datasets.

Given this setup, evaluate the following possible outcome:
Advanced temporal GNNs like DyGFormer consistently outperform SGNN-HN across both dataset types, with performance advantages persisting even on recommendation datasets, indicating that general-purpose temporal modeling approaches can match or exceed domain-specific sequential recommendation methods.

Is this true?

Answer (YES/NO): NO